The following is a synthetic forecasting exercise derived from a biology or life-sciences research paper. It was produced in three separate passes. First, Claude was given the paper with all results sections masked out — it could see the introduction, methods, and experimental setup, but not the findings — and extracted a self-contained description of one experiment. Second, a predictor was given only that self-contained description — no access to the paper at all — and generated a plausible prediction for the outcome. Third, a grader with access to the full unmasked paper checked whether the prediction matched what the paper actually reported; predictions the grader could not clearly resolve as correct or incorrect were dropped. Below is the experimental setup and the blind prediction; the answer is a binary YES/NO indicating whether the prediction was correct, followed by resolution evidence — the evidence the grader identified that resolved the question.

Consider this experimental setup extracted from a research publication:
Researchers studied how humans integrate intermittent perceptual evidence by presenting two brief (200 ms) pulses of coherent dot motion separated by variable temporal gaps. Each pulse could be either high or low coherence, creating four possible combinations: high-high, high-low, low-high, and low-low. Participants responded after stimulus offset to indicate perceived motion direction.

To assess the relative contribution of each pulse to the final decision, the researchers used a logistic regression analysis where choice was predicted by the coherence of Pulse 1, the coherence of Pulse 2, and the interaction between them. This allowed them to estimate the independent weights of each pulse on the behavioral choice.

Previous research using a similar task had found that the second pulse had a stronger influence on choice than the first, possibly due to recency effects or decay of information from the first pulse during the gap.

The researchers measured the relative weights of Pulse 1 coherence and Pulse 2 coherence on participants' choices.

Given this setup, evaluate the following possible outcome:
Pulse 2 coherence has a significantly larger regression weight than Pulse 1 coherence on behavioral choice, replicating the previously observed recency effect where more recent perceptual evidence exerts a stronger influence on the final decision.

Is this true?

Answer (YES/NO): NO